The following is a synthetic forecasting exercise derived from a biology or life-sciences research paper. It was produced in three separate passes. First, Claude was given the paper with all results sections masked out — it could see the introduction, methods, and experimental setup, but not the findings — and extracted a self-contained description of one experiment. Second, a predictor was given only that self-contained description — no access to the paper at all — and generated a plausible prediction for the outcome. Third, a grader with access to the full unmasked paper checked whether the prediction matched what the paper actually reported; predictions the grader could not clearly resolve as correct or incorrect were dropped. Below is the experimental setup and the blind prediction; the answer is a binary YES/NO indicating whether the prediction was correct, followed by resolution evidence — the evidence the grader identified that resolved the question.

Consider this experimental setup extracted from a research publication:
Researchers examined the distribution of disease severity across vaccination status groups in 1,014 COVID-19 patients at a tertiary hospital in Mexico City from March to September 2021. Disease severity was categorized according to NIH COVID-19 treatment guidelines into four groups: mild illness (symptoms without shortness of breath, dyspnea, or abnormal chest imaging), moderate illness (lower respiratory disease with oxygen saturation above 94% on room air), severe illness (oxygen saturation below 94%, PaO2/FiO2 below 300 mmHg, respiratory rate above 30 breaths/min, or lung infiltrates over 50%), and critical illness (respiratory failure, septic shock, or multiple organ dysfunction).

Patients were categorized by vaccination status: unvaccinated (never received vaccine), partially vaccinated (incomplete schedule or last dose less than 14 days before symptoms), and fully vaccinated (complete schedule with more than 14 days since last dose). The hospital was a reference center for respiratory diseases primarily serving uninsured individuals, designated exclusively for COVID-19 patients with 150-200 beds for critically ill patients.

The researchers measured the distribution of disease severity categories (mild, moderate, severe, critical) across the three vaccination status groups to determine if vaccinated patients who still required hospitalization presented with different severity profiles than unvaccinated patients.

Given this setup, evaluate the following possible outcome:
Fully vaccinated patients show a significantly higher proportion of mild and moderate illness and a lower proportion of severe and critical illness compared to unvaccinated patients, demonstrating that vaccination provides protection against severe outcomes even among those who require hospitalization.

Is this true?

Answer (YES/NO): YES